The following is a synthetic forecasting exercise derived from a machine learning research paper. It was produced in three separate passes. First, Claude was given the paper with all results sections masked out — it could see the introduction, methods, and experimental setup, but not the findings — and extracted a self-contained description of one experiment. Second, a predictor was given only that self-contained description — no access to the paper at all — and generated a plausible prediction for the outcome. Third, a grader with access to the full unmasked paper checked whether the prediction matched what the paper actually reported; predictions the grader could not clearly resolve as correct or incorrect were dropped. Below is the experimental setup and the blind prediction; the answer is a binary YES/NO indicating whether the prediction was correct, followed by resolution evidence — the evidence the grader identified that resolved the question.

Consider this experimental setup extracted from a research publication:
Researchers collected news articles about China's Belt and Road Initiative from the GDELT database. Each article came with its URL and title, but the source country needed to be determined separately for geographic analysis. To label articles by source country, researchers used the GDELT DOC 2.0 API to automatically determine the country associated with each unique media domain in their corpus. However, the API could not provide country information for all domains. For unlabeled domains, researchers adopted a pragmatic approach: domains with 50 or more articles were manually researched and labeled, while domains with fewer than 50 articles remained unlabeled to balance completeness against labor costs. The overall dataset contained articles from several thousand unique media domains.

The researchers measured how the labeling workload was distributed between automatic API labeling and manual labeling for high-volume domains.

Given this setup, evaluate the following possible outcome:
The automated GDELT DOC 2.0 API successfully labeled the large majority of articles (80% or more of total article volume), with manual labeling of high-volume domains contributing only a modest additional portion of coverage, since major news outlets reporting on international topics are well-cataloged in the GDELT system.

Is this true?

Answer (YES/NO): YES